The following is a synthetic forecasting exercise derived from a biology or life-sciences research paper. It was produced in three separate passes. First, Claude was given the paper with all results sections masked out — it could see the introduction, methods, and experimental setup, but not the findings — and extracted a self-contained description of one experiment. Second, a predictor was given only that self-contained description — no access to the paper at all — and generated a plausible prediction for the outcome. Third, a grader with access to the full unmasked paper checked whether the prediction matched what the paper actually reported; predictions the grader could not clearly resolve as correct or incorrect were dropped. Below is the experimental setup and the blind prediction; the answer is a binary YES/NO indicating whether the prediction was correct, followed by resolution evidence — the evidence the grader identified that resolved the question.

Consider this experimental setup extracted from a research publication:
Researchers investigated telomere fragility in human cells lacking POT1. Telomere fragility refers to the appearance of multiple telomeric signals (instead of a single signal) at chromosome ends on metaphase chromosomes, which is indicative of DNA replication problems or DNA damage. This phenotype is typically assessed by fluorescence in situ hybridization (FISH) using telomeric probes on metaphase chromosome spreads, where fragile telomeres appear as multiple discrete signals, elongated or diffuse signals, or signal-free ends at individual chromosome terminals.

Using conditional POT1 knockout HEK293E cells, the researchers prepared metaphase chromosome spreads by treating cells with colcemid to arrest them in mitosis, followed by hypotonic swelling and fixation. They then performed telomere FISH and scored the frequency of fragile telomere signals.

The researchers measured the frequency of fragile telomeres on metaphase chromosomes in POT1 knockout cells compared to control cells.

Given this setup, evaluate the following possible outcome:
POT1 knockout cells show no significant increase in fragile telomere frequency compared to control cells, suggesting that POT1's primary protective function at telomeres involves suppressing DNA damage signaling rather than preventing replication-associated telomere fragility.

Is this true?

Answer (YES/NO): NO